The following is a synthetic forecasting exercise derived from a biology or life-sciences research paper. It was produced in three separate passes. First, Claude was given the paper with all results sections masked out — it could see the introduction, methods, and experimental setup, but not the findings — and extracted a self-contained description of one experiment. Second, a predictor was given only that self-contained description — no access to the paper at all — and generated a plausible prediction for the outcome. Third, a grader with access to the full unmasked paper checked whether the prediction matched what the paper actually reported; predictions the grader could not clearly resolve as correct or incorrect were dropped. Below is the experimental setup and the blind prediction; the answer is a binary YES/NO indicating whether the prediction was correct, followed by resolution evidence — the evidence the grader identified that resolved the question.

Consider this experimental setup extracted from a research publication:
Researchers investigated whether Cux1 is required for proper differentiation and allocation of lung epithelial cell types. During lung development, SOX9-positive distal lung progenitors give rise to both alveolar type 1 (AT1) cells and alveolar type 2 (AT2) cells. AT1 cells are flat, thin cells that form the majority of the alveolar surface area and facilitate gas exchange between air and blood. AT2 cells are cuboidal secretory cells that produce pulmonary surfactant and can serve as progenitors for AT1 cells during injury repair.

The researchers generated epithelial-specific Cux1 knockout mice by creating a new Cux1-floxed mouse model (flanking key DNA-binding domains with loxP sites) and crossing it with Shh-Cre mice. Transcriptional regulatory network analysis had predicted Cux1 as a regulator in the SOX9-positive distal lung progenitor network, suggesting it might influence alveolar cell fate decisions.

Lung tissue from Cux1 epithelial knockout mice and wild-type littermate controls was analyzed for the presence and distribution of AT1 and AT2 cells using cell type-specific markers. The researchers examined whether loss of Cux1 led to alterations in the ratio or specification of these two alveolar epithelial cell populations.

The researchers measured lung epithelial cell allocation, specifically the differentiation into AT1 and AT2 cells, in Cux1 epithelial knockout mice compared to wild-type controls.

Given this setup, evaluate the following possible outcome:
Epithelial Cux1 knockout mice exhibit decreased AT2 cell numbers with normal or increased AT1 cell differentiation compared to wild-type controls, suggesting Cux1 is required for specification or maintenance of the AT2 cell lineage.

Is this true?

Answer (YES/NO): NO